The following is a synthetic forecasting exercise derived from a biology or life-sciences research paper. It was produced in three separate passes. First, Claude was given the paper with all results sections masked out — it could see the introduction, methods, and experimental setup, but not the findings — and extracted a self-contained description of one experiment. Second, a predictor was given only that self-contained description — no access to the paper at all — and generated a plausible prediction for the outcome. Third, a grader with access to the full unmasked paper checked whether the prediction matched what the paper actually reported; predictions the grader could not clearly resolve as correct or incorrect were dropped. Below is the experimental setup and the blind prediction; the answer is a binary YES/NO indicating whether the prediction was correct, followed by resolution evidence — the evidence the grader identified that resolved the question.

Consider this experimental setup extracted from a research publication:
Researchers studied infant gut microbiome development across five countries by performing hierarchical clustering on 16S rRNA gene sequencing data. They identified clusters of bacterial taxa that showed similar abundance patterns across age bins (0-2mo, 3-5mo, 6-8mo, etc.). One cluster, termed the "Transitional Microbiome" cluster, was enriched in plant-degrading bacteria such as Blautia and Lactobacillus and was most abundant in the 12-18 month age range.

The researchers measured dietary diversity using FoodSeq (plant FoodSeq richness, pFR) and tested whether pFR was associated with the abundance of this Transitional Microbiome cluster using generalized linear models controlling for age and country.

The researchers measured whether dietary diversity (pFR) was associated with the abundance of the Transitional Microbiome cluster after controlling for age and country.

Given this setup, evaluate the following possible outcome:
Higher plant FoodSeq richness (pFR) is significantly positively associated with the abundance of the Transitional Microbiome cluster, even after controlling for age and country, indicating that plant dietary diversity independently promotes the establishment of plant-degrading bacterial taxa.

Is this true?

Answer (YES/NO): YES